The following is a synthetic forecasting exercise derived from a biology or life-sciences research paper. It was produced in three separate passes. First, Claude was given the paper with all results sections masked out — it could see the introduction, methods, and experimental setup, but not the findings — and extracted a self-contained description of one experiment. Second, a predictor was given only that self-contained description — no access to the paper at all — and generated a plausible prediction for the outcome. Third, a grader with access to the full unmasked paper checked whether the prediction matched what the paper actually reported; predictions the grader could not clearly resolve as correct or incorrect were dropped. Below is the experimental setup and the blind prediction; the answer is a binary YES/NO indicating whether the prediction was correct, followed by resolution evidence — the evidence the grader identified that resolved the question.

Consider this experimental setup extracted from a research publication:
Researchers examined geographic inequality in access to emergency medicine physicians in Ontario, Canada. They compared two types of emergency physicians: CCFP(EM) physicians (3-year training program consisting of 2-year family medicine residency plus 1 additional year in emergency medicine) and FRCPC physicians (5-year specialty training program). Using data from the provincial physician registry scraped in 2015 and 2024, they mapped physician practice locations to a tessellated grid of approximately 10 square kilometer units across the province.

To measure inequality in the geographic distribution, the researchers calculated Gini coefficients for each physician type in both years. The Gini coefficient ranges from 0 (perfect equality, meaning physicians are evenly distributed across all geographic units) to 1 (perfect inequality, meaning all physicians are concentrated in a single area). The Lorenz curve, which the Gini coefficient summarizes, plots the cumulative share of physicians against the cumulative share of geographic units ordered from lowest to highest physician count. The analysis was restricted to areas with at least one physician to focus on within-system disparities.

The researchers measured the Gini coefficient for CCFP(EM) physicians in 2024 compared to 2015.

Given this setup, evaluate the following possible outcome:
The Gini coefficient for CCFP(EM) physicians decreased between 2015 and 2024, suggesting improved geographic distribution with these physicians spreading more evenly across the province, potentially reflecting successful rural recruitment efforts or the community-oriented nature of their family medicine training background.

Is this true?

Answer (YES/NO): NO